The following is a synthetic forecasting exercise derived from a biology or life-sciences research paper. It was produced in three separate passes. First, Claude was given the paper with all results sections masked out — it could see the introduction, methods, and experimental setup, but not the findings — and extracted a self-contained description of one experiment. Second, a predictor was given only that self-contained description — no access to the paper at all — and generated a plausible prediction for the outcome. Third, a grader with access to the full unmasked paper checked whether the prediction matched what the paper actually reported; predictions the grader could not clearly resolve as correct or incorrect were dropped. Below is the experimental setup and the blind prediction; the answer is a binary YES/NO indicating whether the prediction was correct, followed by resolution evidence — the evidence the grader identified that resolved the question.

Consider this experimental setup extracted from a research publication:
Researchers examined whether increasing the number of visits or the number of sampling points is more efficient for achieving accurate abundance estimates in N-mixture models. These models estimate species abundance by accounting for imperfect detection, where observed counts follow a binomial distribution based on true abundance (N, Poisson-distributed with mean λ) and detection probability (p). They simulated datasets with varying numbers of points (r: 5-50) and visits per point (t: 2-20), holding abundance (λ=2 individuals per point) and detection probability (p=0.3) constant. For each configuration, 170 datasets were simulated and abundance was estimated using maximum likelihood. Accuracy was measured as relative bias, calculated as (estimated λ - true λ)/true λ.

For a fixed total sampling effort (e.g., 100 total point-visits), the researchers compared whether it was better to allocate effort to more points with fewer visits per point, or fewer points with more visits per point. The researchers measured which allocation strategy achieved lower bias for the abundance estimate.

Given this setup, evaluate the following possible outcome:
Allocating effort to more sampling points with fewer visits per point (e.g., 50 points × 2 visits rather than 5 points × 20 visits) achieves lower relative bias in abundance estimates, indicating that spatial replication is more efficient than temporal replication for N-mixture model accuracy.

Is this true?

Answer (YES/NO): YES